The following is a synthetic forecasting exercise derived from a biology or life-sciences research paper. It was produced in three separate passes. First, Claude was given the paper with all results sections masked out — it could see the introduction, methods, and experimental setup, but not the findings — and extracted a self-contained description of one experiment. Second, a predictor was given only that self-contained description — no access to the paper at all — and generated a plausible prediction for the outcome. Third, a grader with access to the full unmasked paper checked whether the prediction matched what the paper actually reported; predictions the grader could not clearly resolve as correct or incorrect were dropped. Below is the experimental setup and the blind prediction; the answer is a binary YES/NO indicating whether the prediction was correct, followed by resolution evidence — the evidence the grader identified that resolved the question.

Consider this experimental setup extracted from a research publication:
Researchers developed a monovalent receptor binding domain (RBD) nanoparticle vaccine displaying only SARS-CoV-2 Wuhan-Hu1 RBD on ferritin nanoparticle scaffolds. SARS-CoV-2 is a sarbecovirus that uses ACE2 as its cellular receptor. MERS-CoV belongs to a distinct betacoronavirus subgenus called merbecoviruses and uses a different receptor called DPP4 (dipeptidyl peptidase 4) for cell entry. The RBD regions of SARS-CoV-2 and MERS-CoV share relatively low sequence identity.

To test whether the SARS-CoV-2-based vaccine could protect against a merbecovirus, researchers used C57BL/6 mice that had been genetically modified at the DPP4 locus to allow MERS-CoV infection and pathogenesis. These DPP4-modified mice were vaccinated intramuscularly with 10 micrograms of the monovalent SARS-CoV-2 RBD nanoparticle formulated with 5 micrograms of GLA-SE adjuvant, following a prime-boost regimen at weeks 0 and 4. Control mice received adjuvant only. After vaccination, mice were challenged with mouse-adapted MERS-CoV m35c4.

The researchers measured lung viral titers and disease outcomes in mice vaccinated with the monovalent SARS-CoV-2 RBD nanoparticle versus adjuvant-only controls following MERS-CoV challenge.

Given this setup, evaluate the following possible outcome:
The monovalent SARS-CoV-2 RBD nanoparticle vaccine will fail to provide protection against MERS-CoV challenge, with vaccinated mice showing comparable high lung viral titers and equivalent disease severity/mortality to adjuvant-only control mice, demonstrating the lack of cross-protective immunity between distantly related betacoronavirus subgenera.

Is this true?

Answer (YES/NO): YES